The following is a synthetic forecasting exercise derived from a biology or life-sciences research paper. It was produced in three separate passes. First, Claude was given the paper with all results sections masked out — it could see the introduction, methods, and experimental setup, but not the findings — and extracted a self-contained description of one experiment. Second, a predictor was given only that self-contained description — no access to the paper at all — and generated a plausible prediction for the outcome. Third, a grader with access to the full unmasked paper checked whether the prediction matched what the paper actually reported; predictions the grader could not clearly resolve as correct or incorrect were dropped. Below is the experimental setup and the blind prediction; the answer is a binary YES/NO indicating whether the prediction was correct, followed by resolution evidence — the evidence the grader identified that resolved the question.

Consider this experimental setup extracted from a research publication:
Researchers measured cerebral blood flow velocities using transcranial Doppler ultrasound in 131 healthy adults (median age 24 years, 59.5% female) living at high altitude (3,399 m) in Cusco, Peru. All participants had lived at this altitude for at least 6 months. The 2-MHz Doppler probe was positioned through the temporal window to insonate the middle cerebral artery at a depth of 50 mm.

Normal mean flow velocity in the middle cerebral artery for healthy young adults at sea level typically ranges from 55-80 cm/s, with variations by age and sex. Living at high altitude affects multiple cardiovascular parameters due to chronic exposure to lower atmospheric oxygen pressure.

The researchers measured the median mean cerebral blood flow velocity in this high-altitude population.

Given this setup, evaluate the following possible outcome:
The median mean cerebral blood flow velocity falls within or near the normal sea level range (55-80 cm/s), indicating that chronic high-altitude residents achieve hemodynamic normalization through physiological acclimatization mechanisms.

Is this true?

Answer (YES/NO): YES